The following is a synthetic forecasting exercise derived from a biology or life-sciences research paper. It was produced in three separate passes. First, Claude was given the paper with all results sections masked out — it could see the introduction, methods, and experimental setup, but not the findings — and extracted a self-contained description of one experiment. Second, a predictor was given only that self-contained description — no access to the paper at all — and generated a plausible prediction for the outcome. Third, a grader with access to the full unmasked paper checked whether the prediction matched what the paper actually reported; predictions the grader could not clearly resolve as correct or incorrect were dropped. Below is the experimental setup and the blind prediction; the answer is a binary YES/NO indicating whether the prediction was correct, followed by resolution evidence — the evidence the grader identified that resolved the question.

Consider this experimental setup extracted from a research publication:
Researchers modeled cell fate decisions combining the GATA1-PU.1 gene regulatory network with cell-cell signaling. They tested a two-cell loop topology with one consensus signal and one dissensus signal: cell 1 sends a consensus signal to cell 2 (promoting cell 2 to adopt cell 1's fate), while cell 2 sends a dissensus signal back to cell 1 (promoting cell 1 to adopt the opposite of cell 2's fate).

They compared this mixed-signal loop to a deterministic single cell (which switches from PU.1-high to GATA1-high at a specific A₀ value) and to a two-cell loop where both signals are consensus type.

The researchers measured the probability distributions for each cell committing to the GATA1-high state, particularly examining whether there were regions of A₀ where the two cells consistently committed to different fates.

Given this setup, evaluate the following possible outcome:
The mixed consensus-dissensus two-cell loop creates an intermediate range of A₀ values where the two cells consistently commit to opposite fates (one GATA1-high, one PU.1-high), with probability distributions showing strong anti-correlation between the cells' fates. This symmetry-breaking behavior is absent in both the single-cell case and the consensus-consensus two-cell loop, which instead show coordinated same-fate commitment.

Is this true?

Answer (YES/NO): YES